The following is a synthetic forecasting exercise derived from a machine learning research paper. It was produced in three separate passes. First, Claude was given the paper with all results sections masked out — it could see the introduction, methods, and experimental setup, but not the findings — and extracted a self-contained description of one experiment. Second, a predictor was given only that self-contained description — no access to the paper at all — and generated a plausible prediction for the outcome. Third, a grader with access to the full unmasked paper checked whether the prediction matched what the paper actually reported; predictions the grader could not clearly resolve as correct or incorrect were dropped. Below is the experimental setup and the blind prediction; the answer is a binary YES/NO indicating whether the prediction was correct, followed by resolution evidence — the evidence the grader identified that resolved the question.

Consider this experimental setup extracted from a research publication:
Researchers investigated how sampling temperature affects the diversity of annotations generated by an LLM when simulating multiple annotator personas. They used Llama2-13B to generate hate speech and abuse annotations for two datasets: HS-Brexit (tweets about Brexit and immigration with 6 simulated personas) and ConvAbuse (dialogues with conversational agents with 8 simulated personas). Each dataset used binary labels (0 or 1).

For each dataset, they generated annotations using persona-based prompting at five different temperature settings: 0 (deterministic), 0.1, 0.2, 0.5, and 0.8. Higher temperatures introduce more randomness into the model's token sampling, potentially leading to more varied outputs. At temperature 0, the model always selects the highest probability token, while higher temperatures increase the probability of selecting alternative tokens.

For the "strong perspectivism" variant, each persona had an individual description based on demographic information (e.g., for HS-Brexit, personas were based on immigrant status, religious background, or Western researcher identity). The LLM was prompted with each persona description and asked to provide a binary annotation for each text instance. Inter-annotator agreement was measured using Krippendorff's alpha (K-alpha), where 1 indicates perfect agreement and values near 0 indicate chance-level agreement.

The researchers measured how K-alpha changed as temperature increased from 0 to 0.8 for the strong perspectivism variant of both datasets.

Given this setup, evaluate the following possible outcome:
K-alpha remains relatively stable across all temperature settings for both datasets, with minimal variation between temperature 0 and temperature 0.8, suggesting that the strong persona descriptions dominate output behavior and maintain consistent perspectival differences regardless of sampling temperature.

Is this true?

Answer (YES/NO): NO